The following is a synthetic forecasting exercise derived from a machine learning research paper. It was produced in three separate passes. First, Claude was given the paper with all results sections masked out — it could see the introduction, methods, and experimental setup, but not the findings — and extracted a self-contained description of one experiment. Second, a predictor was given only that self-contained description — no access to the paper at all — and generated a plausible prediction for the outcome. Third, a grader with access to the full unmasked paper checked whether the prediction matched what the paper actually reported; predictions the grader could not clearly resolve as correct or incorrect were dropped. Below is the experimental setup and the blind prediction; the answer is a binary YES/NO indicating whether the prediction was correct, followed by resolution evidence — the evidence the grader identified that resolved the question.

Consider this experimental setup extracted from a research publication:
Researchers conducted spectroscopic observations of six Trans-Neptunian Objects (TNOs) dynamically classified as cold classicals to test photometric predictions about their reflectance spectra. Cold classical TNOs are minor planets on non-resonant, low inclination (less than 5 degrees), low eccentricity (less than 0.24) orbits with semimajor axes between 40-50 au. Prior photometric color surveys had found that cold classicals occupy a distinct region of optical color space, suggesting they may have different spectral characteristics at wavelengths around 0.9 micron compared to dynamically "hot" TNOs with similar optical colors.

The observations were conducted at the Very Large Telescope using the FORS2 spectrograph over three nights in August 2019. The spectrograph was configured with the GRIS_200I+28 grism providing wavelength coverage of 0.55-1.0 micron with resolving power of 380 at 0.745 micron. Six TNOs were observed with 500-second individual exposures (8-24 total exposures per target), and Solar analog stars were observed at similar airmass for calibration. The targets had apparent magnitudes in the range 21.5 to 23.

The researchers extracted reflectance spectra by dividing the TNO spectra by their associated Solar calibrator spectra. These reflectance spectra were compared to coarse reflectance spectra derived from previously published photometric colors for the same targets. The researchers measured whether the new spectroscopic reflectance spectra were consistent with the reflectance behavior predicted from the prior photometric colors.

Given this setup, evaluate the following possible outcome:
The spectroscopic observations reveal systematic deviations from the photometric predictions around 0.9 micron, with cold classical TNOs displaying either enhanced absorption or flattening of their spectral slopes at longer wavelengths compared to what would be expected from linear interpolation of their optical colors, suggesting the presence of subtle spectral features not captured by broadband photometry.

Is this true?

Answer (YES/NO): NO